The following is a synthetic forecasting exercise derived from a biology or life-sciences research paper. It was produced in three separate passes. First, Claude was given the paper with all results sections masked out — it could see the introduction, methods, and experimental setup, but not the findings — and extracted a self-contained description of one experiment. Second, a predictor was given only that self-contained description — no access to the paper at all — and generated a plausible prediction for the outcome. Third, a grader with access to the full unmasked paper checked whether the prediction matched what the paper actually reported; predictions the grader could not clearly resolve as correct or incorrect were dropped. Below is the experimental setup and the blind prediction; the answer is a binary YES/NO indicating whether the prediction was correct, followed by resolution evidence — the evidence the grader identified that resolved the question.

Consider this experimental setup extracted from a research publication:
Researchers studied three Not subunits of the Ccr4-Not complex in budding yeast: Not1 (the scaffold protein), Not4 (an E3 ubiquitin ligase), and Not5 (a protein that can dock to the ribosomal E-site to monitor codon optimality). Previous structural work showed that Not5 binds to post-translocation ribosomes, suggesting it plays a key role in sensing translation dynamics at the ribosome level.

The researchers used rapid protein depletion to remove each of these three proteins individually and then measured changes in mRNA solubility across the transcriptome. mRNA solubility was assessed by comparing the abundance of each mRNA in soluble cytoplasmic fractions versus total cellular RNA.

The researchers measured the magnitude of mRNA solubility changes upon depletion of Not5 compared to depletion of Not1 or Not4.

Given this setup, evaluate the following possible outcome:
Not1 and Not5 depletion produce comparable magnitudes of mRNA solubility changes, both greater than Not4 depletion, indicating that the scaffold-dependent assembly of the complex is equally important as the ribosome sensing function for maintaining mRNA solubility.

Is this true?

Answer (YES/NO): NO